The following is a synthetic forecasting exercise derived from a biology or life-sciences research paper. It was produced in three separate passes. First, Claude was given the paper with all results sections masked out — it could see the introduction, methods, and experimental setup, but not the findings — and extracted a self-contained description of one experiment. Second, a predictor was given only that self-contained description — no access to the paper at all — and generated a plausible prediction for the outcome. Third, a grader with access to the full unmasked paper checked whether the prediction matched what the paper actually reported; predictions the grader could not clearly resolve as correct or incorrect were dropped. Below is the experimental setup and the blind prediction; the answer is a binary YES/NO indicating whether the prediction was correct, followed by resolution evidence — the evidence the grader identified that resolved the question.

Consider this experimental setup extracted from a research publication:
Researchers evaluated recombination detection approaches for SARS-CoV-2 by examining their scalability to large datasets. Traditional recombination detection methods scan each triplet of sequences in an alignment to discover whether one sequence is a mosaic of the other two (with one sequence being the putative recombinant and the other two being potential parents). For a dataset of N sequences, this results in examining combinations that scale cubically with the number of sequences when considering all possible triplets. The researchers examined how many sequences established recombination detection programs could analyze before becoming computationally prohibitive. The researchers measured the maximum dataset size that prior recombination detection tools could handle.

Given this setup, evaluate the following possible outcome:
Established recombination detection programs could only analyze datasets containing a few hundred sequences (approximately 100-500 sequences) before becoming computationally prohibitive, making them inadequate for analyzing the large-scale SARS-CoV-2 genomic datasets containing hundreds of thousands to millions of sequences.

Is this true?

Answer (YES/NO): NO